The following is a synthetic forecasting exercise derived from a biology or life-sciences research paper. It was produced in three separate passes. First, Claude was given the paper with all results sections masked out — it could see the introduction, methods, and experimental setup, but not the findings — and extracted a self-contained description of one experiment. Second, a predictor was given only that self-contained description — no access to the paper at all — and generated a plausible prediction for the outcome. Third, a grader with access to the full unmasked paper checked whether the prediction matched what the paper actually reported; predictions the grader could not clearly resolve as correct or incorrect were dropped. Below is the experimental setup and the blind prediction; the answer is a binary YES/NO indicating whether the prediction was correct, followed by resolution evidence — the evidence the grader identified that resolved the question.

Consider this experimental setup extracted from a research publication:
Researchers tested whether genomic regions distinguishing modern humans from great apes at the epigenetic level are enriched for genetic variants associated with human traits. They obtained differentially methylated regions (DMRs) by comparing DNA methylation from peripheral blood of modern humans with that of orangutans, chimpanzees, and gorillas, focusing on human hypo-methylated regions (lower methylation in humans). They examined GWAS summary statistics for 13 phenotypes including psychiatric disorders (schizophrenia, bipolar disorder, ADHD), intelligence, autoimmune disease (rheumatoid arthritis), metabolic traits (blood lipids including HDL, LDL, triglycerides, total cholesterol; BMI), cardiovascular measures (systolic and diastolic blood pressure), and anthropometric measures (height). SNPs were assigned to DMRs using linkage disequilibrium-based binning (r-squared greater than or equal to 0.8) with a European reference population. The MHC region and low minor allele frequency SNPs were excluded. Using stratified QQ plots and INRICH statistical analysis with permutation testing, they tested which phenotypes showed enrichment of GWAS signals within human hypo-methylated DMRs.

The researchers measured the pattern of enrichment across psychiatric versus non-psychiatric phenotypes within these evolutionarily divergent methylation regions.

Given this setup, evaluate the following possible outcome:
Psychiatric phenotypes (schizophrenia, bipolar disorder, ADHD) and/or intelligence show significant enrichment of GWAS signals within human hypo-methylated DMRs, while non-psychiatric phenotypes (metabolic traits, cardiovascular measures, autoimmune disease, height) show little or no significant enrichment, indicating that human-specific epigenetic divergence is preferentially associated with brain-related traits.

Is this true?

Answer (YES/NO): NO